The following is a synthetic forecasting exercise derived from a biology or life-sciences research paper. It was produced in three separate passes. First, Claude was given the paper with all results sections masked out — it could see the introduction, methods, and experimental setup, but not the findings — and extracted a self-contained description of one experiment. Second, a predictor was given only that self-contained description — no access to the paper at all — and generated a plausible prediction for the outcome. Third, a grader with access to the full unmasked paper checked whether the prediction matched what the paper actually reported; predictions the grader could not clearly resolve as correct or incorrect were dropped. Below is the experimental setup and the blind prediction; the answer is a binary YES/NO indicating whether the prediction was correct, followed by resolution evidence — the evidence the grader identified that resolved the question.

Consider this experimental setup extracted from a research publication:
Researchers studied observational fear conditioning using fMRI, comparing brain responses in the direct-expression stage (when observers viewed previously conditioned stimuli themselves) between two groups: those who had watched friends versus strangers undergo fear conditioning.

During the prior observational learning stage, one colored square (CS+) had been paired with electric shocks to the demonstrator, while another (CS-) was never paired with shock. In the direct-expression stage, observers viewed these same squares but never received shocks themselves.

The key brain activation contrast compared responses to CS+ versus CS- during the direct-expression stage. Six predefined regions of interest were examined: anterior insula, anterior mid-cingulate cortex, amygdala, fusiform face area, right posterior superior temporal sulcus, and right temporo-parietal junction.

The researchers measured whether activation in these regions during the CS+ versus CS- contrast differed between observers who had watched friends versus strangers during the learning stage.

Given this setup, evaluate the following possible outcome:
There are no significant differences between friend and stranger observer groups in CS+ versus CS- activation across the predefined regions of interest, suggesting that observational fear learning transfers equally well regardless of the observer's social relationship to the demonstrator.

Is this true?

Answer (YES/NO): YES